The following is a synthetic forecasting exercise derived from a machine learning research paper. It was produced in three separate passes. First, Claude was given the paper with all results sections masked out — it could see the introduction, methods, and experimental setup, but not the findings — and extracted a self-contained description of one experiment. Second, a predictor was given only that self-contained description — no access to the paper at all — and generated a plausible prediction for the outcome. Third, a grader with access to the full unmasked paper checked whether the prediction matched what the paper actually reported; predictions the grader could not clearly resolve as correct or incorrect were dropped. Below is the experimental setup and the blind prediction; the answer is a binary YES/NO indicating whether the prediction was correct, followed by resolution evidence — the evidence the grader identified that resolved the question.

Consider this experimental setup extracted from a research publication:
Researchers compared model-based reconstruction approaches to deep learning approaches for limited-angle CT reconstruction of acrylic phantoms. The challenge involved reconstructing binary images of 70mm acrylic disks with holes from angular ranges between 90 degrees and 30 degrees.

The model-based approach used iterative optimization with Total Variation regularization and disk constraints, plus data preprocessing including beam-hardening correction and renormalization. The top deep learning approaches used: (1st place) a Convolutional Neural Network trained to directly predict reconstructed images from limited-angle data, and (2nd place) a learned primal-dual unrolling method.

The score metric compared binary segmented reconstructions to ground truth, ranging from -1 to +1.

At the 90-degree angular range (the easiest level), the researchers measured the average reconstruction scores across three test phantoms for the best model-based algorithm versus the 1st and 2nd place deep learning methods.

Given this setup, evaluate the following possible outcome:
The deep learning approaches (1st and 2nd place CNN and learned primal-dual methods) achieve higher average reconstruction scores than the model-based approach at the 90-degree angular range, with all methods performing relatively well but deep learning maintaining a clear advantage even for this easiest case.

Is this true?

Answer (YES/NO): YES